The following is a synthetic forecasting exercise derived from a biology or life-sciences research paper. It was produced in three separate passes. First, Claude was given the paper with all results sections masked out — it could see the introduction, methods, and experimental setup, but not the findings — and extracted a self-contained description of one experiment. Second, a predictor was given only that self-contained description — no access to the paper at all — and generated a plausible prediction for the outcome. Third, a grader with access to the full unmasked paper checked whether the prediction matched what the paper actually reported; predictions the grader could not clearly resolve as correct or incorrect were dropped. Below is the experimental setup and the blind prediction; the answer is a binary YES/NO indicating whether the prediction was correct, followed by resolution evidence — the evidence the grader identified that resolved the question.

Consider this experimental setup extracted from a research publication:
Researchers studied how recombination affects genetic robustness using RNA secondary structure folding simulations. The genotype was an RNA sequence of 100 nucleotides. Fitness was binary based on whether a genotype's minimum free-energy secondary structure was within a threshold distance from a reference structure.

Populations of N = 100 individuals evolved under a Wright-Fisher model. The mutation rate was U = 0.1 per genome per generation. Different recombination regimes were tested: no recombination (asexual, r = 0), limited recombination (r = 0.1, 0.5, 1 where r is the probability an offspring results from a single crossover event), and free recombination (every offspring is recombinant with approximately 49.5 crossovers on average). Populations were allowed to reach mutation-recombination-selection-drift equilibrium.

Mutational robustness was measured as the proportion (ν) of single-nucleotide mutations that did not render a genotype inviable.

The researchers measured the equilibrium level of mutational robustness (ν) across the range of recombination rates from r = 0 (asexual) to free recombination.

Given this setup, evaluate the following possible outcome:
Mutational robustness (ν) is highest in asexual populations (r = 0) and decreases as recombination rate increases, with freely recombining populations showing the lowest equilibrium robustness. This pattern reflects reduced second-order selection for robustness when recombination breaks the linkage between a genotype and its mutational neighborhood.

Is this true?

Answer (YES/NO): NO